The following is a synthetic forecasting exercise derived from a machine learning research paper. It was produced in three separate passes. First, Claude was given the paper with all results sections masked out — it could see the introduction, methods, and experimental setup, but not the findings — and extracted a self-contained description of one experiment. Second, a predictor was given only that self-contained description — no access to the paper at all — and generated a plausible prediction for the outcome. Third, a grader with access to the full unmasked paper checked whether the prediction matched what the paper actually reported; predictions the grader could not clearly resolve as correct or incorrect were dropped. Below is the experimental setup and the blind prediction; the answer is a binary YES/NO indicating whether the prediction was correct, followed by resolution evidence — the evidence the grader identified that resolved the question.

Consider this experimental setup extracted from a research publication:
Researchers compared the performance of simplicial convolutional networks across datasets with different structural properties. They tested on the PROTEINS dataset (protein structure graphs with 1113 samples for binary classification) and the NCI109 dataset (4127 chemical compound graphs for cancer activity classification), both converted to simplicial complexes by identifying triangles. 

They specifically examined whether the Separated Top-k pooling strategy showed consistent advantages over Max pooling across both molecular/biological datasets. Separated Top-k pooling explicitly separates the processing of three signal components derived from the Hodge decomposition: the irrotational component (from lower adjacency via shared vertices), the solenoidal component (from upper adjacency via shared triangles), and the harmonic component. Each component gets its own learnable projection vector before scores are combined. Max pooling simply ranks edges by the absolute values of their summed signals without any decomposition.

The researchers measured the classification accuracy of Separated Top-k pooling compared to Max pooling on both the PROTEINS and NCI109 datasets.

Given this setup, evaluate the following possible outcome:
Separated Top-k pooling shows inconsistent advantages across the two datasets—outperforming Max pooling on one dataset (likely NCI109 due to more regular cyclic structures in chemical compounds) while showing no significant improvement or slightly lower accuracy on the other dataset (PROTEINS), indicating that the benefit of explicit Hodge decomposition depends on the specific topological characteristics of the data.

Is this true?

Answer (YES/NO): NO